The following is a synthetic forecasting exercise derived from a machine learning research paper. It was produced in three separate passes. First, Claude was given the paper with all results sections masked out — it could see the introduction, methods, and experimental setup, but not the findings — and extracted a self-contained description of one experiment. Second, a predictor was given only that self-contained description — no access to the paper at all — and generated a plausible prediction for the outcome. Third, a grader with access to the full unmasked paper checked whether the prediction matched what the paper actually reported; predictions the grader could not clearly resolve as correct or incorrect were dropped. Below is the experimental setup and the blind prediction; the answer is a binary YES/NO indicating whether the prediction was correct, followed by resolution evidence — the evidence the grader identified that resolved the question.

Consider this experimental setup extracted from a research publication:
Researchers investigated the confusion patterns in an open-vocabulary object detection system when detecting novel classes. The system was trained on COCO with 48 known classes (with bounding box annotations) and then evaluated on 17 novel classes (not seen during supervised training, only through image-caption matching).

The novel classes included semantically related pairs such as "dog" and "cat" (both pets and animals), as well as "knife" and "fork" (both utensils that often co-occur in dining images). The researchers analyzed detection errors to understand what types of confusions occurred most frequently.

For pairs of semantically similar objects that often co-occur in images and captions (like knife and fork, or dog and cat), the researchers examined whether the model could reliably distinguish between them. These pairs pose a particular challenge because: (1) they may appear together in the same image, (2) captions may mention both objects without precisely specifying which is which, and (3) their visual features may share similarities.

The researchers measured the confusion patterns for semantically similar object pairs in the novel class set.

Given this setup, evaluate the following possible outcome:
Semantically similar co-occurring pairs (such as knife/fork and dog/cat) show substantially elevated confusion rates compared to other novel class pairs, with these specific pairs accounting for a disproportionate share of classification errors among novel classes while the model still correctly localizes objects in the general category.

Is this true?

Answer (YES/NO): YES